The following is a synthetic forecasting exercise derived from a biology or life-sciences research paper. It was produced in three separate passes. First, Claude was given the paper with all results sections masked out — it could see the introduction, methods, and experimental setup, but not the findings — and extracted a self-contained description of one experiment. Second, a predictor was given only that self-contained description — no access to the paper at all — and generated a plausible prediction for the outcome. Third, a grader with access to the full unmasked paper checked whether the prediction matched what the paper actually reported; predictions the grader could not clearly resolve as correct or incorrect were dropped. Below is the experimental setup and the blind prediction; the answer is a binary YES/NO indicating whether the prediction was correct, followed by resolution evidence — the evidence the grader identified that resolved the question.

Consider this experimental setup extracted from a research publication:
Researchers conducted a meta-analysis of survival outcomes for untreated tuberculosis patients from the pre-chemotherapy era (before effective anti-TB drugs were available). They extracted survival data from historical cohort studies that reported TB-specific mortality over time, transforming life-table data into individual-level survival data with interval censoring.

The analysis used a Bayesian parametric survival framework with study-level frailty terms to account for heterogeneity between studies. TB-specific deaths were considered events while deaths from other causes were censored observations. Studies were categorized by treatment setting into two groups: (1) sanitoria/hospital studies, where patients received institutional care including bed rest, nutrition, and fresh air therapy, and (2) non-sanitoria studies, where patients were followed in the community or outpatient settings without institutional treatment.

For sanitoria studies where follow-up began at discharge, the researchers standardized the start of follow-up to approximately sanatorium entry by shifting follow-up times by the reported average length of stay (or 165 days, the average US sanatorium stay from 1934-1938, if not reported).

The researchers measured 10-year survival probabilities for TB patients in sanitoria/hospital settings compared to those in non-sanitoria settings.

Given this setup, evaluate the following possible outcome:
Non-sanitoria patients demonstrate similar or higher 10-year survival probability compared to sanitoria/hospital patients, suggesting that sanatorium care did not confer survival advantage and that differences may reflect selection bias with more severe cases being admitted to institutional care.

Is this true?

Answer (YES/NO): NO